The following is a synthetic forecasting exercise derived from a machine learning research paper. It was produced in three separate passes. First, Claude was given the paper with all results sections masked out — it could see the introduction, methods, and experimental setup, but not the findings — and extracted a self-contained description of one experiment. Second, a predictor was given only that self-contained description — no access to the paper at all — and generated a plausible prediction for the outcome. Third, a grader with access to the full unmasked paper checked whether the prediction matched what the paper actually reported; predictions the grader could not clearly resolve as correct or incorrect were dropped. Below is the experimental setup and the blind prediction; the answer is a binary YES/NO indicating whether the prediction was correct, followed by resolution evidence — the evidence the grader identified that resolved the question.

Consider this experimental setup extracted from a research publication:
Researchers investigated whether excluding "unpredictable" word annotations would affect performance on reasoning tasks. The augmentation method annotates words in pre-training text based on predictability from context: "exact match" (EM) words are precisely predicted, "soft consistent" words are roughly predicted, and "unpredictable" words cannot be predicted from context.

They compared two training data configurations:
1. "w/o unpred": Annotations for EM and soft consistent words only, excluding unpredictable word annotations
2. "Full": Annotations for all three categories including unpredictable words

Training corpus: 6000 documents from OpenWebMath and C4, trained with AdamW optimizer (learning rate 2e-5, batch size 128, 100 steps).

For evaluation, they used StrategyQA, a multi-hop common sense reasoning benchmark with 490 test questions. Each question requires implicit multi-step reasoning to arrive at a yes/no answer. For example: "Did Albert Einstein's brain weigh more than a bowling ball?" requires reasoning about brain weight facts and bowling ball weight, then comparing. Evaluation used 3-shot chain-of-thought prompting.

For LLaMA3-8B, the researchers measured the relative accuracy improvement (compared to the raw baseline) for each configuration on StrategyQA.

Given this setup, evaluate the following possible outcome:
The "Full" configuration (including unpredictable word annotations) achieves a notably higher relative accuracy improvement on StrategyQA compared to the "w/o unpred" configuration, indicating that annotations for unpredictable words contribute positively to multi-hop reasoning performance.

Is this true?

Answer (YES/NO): NO